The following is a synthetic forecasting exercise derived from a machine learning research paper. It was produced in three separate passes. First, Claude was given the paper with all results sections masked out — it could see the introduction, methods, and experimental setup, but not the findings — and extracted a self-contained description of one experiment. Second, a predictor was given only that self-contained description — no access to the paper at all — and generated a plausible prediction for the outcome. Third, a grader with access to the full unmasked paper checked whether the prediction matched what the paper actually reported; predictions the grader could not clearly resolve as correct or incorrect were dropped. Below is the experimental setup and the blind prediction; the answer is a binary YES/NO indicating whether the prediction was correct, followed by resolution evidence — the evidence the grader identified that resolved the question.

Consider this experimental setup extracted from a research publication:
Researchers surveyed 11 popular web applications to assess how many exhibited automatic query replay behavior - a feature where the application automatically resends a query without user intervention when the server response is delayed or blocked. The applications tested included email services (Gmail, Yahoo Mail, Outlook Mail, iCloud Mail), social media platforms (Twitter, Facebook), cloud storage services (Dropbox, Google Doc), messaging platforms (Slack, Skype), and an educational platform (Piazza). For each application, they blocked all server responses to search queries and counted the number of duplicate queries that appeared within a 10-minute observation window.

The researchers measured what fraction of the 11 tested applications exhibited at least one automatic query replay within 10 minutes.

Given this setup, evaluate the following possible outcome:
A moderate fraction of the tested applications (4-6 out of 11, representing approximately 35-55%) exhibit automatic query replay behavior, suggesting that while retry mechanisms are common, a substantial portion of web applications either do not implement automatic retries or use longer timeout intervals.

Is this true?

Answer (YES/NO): YES